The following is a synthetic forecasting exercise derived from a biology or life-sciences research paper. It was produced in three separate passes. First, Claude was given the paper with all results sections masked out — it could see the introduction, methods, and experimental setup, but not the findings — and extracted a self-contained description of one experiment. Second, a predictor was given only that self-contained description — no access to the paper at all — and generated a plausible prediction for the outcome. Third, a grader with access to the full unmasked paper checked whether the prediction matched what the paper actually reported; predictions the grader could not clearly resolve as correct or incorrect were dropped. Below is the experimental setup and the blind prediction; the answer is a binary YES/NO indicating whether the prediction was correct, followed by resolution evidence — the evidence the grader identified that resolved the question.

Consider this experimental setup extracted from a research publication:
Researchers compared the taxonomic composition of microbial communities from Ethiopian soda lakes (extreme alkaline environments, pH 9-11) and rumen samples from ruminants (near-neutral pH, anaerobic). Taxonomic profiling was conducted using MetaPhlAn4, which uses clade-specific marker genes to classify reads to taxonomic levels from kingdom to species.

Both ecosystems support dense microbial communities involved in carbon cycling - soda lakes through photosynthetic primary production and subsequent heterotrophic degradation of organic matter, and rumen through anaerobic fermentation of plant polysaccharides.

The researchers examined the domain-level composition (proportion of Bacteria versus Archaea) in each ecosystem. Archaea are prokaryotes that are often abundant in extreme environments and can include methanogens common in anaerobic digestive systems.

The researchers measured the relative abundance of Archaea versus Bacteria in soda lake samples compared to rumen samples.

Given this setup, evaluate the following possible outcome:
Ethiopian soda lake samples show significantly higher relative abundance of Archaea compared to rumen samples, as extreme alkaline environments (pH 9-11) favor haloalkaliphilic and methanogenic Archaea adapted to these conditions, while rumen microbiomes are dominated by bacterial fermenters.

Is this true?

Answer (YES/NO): YES